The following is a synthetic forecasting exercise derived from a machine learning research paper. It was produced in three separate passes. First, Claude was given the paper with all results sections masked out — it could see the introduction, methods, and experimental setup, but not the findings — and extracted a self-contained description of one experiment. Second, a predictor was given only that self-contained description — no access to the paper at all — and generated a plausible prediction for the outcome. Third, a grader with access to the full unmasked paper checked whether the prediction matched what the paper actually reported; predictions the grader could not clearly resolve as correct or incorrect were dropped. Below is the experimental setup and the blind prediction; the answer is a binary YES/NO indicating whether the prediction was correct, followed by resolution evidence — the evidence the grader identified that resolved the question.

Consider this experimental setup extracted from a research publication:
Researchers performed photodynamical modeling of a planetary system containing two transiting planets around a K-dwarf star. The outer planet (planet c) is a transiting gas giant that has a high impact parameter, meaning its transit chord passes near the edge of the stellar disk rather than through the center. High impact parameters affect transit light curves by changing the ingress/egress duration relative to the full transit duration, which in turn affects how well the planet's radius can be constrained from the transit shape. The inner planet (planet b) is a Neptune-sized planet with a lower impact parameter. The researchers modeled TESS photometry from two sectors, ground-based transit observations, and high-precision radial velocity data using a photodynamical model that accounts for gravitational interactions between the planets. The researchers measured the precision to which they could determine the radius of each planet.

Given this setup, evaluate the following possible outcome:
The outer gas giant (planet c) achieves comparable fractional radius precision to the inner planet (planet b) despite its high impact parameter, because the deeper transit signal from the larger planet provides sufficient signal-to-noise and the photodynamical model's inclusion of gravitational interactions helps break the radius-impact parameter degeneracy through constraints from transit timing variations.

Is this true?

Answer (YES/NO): NO